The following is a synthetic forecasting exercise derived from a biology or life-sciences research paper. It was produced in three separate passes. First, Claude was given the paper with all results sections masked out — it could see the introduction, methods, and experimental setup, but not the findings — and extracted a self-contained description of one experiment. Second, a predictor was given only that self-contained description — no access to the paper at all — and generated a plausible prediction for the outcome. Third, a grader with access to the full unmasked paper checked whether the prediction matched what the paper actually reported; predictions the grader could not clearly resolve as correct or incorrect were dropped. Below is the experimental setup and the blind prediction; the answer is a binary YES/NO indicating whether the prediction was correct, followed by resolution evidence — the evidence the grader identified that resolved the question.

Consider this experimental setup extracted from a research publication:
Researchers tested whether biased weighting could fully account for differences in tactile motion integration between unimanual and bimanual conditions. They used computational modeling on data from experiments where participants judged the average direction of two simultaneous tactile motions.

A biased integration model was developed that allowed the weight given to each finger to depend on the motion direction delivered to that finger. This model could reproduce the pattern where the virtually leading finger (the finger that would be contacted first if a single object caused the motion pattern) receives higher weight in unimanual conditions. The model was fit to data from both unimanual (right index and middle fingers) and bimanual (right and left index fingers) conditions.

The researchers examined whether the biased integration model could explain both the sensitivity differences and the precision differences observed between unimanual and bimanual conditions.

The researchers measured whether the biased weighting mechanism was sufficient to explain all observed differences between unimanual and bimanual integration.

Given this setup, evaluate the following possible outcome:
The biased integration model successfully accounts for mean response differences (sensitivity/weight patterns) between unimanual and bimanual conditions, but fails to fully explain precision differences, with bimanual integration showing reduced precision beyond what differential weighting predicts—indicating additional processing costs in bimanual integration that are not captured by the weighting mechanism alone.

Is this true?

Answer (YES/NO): NO